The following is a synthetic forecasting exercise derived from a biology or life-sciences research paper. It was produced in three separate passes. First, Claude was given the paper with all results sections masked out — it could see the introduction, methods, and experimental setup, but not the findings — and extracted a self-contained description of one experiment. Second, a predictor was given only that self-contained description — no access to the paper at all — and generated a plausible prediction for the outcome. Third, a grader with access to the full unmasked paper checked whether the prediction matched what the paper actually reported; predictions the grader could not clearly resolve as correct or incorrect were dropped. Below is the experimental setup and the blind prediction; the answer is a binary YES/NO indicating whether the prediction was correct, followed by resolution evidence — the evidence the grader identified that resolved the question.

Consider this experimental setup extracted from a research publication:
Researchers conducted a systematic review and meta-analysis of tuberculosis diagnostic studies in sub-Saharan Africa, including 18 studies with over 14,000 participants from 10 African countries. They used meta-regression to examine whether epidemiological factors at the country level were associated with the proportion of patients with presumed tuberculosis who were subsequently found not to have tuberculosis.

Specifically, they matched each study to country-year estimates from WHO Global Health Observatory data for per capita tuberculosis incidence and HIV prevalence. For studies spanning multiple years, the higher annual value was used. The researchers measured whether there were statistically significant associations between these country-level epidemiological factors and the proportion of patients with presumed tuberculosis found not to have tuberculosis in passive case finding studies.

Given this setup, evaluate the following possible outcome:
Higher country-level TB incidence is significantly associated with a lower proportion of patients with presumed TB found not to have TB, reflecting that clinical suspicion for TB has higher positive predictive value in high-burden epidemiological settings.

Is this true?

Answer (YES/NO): NO